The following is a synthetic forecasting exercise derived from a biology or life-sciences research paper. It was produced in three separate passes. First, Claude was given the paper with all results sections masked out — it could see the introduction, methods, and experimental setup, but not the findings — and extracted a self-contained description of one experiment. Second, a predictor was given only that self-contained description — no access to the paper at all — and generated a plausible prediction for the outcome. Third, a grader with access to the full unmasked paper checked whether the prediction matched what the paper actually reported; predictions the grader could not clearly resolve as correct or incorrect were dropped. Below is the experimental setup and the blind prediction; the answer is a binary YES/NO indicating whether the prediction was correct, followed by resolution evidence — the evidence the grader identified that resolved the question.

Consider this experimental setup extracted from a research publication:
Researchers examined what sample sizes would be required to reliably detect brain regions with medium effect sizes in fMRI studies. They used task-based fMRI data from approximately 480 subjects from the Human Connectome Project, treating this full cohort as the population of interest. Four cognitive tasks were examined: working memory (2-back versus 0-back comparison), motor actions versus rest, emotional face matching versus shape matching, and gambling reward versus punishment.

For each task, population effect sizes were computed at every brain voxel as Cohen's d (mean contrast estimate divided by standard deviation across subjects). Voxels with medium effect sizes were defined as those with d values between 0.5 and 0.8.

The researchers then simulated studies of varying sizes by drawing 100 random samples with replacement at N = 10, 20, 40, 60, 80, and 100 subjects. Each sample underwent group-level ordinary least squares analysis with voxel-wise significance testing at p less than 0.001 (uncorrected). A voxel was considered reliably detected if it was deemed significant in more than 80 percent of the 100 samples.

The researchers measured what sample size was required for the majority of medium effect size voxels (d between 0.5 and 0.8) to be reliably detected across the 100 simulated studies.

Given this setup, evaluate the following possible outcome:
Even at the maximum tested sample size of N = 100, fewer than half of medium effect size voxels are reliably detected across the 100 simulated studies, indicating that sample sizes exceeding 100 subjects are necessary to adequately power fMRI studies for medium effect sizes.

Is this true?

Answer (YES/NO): NO